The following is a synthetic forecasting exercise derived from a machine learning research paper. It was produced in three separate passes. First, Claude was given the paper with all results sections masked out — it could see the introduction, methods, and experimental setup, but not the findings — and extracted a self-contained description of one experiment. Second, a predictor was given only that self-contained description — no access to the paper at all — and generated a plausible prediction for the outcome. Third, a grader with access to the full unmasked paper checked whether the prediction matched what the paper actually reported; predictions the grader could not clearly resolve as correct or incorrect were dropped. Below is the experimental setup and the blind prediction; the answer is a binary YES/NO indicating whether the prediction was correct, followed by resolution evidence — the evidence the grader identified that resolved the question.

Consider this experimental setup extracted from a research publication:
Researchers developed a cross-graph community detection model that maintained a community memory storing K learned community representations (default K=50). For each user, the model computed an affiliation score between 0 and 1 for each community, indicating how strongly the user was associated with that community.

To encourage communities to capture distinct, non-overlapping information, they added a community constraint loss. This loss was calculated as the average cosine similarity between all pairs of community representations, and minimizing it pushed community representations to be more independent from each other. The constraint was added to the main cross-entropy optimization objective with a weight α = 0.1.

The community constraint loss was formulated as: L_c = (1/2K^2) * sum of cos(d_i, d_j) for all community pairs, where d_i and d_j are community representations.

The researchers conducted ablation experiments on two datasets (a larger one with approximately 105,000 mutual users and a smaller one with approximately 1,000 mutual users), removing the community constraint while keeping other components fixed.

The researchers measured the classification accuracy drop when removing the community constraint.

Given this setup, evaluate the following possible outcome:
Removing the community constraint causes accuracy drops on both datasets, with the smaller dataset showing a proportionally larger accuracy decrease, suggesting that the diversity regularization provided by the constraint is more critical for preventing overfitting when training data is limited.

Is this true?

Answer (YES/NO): YES